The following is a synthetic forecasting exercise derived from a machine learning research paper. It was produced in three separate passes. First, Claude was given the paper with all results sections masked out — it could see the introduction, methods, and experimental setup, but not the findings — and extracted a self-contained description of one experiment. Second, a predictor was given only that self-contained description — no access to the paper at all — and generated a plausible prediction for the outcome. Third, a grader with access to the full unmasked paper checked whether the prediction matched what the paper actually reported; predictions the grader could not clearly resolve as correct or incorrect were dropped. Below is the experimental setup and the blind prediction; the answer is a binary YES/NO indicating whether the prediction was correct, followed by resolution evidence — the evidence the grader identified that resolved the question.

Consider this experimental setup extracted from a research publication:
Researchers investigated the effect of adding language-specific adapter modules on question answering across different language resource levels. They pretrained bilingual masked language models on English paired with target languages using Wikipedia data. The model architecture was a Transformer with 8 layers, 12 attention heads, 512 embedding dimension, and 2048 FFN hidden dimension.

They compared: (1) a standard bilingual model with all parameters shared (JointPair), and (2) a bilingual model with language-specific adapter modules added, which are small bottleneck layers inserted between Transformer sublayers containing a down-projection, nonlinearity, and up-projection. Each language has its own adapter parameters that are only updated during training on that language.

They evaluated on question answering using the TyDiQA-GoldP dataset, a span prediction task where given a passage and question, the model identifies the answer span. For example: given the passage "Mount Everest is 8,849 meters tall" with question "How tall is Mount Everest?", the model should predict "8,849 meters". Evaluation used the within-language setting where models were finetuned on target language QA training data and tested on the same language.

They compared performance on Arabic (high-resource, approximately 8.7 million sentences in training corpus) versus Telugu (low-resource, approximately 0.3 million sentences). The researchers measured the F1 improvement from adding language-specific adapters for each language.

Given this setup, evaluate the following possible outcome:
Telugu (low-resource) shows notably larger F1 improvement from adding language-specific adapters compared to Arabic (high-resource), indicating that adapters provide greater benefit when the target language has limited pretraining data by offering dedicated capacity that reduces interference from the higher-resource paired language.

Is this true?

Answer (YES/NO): YES